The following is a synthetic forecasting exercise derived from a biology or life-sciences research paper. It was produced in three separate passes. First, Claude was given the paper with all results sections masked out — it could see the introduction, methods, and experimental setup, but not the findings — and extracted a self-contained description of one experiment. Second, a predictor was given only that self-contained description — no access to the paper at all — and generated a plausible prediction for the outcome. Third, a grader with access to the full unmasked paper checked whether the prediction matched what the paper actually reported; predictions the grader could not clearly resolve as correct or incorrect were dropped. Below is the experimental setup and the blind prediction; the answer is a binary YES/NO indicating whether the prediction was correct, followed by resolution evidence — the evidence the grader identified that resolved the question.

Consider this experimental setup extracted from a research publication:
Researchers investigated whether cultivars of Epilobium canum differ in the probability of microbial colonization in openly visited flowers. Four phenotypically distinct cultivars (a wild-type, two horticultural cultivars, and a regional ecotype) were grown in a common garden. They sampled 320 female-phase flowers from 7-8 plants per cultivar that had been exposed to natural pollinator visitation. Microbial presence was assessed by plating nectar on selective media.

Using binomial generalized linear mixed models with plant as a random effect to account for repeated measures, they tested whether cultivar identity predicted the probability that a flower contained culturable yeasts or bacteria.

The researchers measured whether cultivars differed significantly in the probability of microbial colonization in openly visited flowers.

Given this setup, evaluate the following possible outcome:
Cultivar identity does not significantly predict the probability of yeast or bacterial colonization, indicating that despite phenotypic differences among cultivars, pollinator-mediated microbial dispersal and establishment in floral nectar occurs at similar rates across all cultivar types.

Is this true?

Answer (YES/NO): NO